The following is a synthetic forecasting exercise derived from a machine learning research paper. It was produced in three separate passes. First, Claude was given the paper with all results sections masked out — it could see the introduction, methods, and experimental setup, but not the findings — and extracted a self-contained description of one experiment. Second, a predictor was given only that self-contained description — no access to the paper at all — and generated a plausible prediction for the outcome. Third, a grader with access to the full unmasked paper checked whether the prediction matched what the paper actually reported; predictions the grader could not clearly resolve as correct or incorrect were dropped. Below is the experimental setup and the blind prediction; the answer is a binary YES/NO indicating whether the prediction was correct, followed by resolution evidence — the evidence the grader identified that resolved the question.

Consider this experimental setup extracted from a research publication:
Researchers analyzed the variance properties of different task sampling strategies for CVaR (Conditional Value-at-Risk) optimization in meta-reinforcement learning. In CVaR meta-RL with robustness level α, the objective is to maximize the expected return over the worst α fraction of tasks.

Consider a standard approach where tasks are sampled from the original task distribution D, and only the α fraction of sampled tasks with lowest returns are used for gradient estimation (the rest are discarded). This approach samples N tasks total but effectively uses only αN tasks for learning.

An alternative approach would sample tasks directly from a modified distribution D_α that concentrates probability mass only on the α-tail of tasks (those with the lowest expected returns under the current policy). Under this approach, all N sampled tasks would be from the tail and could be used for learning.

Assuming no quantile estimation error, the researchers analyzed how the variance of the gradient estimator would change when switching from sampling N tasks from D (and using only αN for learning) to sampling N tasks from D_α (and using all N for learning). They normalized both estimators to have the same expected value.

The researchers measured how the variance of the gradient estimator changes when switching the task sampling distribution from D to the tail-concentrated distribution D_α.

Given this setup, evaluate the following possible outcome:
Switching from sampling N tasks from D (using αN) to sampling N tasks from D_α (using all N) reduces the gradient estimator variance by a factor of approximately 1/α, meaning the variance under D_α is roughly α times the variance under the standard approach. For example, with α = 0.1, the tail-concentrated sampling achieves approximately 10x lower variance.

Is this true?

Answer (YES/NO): YES